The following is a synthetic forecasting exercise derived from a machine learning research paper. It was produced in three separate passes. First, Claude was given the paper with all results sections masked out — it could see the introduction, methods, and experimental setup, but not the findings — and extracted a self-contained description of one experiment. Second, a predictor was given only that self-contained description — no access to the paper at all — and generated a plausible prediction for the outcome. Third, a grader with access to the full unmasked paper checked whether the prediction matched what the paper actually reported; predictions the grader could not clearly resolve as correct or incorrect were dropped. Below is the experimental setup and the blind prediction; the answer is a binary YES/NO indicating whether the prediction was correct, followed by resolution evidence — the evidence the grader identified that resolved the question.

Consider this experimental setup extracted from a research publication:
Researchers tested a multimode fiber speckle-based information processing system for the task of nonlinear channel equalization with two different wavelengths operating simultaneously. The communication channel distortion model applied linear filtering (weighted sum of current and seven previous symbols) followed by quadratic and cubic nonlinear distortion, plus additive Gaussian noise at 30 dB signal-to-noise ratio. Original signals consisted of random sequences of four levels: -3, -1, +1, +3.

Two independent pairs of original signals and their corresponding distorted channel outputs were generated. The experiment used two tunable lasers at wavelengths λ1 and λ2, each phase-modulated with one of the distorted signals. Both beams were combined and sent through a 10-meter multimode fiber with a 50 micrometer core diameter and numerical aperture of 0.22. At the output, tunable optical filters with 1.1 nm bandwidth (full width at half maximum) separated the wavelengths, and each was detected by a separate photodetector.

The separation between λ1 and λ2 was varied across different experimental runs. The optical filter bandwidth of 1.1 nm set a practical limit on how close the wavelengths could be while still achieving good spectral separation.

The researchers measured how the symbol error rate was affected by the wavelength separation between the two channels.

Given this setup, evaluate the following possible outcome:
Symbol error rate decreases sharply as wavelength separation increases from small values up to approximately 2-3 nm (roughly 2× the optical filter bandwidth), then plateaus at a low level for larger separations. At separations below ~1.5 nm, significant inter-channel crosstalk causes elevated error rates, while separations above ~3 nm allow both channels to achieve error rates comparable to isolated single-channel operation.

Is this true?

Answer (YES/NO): NO